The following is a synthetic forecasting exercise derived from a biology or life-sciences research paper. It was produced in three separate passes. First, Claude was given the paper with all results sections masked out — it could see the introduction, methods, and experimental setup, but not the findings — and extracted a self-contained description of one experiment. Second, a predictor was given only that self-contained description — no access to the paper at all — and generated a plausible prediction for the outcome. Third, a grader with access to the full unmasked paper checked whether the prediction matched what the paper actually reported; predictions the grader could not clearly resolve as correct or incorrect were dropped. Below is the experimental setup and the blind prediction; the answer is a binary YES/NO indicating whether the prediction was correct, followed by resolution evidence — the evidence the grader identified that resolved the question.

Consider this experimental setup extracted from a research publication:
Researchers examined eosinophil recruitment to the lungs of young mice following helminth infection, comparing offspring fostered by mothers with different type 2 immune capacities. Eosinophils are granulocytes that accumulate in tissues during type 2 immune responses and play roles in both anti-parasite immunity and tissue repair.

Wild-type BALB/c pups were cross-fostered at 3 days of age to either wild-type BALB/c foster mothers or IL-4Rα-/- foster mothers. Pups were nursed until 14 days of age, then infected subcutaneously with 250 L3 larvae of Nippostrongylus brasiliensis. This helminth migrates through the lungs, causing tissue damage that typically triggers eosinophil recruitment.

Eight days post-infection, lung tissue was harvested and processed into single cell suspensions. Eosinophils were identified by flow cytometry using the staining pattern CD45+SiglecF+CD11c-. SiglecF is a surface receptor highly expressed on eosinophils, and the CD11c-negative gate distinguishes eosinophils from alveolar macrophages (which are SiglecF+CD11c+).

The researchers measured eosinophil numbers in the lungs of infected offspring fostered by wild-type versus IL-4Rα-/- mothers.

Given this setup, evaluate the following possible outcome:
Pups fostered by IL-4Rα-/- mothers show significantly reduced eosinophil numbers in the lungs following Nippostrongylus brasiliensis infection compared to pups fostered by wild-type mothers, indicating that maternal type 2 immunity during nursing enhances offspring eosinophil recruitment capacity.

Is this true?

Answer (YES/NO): YES